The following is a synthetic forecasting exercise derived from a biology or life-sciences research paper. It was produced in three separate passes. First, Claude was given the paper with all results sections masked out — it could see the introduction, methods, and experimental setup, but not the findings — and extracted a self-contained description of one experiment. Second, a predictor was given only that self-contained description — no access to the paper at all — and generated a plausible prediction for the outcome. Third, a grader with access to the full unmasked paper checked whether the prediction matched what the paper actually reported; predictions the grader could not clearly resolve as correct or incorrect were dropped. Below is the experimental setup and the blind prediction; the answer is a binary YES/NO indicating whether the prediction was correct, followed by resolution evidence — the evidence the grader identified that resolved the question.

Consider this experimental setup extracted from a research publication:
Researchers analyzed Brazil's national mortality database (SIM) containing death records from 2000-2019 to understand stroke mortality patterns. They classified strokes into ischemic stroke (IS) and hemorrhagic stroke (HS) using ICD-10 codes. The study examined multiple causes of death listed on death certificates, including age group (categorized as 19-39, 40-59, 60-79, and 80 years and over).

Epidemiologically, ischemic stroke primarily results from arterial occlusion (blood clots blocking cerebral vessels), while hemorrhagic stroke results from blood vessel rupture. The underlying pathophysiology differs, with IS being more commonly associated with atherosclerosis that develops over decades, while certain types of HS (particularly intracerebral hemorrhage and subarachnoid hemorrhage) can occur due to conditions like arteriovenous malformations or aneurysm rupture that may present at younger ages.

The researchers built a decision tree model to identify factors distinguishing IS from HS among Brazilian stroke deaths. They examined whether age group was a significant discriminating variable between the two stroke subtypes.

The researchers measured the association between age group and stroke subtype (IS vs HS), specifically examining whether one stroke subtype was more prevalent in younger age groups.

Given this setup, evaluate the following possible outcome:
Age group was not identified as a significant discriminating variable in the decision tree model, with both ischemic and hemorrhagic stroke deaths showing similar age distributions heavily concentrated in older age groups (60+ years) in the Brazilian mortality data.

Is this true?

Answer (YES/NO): NO